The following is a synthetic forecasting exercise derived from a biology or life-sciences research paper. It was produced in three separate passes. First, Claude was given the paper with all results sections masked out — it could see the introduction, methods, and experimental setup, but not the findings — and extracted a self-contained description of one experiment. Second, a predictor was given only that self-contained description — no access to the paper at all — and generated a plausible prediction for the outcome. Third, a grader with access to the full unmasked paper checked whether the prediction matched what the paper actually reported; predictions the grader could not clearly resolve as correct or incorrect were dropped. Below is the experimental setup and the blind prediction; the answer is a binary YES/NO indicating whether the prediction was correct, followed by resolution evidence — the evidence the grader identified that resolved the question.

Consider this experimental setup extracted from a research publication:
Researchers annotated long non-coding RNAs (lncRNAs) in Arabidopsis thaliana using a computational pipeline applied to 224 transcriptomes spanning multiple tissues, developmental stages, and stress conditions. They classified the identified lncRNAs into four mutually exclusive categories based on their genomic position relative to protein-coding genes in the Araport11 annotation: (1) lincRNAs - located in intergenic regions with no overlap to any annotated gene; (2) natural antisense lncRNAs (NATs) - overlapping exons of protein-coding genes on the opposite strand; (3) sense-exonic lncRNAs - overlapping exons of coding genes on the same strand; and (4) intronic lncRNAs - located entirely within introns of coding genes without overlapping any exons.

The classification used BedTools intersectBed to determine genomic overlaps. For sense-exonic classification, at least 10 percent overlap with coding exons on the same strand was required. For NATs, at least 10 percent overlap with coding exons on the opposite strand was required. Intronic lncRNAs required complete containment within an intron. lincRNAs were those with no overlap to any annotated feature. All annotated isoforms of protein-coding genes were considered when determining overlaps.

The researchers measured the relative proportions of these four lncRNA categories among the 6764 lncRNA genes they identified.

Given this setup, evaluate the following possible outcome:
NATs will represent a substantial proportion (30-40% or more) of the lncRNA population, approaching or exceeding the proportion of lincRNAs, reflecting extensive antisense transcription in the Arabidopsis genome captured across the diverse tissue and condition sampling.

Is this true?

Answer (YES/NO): NO